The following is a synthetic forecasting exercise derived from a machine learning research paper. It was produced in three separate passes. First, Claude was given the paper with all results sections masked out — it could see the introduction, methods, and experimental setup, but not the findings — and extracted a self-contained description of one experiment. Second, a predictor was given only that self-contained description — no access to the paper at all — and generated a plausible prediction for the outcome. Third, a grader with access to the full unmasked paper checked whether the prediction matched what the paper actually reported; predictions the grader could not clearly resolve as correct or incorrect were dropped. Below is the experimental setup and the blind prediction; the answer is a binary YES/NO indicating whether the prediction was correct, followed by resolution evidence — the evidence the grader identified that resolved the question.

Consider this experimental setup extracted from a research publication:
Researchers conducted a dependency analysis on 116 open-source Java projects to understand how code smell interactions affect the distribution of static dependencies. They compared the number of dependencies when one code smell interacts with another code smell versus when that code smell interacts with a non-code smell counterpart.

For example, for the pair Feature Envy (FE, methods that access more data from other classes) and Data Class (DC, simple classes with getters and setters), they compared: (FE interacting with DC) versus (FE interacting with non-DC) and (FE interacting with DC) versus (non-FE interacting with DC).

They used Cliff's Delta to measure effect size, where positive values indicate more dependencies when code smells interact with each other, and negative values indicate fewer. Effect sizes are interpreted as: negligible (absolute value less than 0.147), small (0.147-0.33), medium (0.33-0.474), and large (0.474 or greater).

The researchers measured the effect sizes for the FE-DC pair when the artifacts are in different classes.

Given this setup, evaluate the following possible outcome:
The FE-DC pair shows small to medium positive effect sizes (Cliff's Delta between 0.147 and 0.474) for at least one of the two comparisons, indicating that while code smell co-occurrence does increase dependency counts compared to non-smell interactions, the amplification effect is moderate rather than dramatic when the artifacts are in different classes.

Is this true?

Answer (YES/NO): NO